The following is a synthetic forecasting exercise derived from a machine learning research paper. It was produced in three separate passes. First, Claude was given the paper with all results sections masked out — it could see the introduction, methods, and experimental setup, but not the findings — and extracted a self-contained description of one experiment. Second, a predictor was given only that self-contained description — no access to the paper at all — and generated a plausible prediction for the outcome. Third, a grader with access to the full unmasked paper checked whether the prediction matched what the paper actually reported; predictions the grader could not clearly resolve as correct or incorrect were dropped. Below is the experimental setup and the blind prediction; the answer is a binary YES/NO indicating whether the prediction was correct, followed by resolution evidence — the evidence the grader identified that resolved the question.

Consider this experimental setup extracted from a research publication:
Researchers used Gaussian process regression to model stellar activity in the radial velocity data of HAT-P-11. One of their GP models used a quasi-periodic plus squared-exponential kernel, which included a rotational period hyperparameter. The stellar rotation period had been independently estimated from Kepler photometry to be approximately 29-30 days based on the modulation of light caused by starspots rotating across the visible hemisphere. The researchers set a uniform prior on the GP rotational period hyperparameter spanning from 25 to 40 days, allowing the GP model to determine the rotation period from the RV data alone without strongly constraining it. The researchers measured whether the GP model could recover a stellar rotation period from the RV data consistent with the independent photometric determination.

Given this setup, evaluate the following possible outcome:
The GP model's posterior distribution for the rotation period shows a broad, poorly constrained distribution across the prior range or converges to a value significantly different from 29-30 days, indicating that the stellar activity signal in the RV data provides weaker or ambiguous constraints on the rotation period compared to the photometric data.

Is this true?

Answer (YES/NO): NO